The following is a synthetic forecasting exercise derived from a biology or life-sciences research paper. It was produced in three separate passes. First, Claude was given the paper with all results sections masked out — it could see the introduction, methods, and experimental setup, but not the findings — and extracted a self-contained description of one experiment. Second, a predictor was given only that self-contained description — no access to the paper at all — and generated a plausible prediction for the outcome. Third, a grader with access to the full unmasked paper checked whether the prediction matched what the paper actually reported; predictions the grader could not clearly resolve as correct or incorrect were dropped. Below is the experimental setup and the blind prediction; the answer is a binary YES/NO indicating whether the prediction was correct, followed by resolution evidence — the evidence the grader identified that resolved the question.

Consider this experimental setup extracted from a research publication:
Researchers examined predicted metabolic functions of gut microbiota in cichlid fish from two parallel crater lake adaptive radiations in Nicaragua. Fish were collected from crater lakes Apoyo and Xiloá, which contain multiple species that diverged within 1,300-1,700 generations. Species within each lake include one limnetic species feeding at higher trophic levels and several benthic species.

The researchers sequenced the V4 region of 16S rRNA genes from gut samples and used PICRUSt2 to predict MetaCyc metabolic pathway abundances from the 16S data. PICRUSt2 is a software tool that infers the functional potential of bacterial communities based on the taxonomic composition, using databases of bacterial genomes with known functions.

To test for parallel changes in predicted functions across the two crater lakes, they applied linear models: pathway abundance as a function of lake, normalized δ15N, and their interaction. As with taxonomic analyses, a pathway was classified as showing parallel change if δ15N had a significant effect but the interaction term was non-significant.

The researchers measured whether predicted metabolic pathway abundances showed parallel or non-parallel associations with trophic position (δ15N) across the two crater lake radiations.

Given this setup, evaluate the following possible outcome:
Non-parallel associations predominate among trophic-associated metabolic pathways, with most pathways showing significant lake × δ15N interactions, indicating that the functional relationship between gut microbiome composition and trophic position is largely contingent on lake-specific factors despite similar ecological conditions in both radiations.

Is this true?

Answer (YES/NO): NO